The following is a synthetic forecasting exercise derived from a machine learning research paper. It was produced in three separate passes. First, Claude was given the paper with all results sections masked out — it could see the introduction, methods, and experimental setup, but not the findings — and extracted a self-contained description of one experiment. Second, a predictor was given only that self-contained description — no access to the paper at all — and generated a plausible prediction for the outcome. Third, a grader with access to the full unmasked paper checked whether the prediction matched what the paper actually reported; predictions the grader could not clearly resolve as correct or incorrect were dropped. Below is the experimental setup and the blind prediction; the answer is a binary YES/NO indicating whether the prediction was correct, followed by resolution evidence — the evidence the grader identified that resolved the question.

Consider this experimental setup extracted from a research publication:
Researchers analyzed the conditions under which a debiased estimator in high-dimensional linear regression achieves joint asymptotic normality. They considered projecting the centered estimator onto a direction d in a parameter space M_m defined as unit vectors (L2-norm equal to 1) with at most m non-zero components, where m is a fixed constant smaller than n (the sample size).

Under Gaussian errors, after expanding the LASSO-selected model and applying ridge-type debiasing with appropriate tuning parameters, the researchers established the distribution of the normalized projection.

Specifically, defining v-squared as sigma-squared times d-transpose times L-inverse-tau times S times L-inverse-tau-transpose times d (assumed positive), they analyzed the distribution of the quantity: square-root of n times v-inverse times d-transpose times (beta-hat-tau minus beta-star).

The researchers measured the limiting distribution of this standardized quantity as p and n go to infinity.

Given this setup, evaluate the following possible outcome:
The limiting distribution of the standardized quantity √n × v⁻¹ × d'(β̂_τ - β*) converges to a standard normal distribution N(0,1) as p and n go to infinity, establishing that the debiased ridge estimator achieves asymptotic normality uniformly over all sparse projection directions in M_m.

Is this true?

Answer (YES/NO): YES